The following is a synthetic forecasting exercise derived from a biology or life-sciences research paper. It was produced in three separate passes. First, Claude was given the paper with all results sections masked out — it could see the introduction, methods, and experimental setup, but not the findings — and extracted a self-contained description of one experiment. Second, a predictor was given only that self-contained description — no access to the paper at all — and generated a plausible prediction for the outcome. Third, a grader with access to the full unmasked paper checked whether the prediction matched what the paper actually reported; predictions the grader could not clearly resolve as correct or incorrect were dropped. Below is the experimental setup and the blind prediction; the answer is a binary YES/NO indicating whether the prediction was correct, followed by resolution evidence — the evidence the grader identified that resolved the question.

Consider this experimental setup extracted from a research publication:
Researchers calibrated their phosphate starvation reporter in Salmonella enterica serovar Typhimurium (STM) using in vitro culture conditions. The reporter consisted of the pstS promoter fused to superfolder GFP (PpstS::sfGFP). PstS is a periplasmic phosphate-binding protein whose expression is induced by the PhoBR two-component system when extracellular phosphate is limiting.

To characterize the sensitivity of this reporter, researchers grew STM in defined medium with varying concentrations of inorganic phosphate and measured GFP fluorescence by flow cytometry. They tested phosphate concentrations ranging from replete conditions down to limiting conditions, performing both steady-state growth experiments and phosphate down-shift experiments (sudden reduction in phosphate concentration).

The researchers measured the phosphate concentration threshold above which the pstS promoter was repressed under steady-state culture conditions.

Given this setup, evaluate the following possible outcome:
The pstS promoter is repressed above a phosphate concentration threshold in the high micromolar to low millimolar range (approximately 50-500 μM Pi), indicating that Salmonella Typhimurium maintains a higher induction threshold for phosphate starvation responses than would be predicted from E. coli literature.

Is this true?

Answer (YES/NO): NO